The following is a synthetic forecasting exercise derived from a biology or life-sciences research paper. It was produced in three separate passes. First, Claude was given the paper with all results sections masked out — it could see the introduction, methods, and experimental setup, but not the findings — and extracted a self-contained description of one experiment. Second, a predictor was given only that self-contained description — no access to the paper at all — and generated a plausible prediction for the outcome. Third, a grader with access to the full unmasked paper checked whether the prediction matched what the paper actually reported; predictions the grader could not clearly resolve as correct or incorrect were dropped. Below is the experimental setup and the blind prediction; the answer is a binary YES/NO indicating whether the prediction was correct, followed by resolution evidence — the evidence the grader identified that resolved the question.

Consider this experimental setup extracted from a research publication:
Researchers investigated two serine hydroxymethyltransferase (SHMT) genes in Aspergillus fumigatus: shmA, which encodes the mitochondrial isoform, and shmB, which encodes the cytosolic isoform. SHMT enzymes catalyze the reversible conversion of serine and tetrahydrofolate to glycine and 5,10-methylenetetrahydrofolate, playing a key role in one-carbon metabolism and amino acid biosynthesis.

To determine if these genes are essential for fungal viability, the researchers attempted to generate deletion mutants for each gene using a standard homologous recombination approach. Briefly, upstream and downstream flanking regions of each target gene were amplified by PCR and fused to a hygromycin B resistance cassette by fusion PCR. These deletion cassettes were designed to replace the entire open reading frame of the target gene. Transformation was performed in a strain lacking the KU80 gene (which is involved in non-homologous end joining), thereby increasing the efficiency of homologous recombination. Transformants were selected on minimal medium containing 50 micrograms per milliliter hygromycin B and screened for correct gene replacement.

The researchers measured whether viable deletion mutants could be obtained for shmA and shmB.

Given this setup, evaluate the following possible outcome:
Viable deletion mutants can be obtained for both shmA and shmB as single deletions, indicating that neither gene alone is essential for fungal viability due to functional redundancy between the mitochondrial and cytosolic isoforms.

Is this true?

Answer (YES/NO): NO